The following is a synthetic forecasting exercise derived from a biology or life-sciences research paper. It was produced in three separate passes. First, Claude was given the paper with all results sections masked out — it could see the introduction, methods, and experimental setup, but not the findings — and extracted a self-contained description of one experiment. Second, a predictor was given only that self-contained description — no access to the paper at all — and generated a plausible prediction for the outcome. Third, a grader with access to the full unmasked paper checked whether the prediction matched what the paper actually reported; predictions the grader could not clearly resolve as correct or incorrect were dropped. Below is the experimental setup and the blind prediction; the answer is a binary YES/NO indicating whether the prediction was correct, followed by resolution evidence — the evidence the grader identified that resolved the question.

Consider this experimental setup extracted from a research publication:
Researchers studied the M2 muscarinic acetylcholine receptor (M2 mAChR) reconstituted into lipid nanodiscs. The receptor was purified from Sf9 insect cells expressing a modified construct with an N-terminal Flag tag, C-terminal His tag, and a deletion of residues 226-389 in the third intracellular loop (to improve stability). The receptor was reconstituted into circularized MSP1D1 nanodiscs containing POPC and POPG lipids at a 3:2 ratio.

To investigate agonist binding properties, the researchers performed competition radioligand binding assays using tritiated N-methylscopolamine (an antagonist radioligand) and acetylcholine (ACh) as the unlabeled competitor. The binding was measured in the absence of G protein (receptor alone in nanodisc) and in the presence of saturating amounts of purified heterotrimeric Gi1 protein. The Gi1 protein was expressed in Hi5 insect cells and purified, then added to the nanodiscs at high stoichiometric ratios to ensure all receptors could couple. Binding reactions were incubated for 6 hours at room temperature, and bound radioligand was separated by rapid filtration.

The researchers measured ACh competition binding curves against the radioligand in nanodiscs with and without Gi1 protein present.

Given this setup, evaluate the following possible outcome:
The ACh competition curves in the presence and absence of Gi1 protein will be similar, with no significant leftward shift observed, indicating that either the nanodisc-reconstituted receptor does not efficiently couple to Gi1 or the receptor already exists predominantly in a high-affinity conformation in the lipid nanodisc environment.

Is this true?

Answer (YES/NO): NO